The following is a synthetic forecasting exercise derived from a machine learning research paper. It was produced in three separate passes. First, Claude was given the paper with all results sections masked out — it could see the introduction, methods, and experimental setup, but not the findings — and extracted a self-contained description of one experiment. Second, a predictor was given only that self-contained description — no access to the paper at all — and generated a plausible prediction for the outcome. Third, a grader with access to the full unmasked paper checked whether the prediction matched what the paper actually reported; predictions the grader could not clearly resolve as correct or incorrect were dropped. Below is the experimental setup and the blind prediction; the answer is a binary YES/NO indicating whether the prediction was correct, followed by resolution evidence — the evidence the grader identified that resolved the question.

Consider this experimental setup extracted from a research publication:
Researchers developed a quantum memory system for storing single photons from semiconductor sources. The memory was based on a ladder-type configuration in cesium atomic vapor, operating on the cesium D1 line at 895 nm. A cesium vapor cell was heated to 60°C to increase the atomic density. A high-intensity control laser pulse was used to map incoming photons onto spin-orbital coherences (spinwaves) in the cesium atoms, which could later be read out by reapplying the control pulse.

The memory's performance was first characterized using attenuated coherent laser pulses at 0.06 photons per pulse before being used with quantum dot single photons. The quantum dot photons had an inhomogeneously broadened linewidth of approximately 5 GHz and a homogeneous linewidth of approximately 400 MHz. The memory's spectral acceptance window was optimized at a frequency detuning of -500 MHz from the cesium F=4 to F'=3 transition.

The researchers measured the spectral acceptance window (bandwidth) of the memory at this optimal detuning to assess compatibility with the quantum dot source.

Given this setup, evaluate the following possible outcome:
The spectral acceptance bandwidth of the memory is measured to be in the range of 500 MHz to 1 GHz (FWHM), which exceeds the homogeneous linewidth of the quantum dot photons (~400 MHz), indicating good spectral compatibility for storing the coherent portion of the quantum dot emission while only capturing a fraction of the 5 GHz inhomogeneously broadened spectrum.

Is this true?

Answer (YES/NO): YES